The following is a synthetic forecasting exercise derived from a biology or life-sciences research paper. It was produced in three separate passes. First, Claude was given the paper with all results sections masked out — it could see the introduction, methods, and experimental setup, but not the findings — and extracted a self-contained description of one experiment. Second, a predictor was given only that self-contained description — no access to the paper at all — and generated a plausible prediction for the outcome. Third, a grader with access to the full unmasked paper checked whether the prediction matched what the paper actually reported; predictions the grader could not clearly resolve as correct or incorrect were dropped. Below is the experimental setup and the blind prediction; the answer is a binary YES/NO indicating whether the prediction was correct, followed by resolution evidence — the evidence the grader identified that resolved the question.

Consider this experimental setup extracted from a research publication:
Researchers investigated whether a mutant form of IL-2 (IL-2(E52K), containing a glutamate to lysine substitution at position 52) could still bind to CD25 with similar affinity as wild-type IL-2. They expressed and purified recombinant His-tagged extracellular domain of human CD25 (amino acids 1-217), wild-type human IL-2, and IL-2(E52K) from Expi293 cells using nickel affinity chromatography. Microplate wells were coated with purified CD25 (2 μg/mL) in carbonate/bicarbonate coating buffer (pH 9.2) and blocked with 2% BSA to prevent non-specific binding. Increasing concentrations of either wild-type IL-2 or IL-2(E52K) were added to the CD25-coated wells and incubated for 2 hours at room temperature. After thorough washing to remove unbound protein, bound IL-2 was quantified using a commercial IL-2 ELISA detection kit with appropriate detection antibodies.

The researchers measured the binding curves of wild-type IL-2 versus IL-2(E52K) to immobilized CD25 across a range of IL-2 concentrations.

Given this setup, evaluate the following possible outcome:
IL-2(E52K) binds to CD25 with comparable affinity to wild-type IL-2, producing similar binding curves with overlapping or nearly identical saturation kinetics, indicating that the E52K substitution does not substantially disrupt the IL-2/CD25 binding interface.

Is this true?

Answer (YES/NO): YES